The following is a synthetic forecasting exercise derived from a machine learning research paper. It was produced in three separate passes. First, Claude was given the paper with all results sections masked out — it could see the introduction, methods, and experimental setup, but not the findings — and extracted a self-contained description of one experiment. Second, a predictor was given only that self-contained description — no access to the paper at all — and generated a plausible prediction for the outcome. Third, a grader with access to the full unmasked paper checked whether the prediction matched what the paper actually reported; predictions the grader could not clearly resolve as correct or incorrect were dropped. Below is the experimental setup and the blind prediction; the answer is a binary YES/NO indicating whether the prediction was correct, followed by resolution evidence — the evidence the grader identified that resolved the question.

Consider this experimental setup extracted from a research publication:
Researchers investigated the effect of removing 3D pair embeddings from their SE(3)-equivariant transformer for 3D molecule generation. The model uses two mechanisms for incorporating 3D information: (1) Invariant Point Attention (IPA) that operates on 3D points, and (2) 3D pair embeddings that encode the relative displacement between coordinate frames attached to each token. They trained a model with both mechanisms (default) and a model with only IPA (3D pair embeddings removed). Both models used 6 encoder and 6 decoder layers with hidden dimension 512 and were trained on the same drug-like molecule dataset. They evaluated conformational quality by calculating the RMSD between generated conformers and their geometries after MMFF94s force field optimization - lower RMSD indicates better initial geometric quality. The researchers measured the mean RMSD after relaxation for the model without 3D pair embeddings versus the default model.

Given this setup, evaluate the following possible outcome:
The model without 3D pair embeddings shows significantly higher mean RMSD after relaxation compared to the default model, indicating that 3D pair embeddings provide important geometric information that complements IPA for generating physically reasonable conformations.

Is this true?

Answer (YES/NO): NO